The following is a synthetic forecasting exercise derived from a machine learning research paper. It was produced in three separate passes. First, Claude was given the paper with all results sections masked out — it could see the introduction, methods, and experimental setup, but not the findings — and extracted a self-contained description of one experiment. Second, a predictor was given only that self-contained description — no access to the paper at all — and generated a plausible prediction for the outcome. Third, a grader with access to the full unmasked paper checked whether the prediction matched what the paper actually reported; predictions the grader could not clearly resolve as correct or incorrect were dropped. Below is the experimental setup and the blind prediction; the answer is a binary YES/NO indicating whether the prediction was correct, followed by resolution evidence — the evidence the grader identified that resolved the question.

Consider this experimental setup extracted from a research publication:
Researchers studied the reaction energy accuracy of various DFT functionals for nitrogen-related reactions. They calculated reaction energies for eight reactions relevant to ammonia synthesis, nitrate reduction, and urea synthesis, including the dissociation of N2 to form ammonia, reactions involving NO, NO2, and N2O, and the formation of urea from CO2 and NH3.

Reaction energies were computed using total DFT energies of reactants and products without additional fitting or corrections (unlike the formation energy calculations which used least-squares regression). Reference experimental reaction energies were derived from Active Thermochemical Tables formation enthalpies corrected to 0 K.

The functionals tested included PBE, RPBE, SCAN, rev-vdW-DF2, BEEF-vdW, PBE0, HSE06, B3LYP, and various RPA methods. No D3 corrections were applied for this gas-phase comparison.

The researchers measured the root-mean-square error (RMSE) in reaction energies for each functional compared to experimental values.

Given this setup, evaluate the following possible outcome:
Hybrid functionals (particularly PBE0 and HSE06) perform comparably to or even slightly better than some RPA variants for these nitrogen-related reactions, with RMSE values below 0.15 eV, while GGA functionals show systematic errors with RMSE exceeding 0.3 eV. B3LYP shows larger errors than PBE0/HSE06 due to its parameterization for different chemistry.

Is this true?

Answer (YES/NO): NO